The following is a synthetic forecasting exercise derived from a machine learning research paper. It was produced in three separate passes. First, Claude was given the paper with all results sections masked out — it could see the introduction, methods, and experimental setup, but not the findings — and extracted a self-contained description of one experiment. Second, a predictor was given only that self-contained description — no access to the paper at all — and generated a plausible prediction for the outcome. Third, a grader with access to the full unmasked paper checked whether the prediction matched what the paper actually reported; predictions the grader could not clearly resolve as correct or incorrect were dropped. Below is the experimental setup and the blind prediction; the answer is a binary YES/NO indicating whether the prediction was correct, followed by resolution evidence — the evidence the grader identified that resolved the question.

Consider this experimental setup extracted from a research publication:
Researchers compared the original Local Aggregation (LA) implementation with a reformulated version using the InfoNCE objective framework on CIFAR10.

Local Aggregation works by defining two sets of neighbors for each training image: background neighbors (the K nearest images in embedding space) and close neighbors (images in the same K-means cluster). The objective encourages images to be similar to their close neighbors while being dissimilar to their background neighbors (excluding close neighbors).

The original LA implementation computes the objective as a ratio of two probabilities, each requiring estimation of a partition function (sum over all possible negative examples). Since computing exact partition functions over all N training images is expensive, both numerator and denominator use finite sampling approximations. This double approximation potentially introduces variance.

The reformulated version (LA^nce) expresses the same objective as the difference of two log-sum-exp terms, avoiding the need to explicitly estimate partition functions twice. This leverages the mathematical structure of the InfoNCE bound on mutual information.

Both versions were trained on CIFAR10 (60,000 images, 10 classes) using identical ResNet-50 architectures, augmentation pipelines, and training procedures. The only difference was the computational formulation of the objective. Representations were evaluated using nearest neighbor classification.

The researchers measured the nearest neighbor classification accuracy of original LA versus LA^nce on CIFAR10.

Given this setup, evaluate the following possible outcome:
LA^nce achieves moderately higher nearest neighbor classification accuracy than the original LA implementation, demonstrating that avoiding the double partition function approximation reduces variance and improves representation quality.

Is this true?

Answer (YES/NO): NO